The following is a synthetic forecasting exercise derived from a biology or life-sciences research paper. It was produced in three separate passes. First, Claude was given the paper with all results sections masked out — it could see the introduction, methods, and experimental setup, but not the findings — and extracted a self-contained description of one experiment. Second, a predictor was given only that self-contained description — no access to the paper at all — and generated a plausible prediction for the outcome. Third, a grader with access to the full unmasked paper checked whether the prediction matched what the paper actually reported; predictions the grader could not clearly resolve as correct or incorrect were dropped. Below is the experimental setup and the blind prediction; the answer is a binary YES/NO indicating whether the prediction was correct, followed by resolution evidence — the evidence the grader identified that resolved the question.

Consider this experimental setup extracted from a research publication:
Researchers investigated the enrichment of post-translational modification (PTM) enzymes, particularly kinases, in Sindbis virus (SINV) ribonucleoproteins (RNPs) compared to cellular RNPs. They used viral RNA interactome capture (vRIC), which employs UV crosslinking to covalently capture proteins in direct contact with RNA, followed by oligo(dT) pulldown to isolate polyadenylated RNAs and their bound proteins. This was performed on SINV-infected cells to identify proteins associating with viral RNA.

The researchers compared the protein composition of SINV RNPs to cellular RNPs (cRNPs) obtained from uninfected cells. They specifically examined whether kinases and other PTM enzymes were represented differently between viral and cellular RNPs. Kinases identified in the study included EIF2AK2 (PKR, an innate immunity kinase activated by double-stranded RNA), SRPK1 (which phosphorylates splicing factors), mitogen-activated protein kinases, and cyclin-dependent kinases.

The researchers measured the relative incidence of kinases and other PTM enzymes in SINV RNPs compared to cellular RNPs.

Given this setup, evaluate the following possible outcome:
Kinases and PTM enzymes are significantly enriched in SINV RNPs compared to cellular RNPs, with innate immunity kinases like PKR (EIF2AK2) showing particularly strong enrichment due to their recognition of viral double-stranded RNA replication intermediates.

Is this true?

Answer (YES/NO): NO